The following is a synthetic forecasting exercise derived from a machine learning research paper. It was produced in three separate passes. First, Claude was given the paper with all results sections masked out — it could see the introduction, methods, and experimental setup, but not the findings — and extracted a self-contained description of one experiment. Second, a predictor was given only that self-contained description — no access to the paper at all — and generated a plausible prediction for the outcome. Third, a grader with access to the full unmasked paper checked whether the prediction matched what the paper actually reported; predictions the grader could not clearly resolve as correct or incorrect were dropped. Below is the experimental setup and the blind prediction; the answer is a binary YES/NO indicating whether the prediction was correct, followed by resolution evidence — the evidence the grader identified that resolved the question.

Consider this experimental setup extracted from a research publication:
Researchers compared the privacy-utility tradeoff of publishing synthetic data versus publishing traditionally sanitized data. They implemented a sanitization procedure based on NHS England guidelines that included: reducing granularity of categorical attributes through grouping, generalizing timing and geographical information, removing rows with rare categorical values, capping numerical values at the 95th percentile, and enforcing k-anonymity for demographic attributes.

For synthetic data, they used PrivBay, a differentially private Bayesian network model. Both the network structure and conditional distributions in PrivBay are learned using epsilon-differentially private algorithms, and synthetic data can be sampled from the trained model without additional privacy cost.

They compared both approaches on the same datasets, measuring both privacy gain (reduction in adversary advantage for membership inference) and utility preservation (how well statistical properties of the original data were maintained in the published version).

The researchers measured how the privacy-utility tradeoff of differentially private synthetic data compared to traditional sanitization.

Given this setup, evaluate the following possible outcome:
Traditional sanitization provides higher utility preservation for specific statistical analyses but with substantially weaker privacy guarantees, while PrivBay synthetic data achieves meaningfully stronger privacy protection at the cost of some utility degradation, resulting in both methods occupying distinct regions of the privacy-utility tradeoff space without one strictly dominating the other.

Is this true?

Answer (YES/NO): NO